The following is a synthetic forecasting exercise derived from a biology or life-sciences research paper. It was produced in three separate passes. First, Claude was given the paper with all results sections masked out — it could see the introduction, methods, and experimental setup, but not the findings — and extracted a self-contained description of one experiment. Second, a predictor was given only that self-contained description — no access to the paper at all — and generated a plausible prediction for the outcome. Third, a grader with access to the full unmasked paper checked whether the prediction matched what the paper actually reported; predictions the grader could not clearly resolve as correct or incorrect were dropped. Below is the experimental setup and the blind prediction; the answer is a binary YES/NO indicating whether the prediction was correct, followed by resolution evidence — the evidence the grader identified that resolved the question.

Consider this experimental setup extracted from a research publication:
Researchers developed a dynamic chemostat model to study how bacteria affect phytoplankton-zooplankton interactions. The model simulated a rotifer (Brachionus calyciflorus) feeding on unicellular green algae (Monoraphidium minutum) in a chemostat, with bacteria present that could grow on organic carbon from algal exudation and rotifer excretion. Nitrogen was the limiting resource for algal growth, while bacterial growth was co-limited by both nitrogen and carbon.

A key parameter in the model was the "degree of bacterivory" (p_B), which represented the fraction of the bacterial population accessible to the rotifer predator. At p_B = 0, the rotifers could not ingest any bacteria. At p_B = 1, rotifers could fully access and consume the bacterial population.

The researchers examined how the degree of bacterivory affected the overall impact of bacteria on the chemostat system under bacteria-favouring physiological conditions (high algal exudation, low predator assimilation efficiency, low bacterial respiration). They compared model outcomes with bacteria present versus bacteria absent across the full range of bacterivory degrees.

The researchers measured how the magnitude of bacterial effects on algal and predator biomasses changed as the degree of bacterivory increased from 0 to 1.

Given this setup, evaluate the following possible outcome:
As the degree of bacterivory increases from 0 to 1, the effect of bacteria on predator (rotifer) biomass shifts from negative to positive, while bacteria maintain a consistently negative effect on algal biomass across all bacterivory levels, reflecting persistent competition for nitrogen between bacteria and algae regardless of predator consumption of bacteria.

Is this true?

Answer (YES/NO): NO